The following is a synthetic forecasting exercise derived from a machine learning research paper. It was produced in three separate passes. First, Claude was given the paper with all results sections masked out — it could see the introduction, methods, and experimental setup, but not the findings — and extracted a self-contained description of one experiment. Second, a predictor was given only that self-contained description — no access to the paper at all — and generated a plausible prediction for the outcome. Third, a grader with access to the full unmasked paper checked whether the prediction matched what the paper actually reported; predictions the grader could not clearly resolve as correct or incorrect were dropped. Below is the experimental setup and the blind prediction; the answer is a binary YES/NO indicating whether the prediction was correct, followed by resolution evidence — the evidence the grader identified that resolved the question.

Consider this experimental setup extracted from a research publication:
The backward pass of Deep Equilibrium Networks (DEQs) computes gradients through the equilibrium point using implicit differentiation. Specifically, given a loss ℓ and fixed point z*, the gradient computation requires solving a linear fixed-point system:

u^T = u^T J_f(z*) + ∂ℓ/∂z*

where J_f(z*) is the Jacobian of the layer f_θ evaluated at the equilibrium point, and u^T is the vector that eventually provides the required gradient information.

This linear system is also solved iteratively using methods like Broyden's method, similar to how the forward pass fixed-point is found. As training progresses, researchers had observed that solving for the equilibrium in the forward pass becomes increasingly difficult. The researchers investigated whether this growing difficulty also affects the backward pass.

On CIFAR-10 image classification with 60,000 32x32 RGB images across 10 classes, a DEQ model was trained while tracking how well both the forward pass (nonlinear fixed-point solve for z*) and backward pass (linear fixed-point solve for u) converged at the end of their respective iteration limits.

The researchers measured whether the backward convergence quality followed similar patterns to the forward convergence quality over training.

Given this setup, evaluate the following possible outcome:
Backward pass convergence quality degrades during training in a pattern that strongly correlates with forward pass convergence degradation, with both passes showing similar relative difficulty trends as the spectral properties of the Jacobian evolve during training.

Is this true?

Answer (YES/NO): YES